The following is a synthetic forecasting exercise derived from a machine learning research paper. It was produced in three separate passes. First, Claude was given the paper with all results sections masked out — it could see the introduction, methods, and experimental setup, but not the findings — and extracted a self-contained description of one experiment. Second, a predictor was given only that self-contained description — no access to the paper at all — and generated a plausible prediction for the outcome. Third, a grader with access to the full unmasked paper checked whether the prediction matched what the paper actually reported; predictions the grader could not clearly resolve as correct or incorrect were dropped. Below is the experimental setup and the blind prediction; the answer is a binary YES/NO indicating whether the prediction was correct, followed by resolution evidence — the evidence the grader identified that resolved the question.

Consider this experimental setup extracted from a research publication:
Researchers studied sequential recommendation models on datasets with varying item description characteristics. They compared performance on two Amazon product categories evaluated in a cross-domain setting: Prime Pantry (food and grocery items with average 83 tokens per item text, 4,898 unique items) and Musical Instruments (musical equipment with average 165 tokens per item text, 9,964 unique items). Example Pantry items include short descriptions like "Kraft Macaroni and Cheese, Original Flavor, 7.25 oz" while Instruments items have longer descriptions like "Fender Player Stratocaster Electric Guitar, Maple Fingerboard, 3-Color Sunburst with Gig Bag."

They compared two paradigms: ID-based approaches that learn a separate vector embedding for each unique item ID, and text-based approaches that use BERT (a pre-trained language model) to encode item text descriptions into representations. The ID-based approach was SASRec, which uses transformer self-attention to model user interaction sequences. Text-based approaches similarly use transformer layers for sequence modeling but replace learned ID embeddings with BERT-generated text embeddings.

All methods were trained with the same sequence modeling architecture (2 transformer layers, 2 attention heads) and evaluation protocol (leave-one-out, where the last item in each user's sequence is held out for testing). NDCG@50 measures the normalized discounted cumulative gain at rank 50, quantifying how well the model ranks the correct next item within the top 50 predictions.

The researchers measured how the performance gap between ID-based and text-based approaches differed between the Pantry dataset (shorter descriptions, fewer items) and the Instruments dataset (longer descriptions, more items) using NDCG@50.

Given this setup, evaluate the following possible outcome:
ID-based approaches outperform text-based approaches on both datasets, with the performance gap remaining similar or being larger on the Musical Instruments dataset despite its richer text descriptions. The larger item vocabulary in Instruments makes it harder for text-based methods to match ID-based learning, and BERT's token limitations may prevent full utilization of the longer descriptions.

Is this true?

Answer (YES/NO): NO